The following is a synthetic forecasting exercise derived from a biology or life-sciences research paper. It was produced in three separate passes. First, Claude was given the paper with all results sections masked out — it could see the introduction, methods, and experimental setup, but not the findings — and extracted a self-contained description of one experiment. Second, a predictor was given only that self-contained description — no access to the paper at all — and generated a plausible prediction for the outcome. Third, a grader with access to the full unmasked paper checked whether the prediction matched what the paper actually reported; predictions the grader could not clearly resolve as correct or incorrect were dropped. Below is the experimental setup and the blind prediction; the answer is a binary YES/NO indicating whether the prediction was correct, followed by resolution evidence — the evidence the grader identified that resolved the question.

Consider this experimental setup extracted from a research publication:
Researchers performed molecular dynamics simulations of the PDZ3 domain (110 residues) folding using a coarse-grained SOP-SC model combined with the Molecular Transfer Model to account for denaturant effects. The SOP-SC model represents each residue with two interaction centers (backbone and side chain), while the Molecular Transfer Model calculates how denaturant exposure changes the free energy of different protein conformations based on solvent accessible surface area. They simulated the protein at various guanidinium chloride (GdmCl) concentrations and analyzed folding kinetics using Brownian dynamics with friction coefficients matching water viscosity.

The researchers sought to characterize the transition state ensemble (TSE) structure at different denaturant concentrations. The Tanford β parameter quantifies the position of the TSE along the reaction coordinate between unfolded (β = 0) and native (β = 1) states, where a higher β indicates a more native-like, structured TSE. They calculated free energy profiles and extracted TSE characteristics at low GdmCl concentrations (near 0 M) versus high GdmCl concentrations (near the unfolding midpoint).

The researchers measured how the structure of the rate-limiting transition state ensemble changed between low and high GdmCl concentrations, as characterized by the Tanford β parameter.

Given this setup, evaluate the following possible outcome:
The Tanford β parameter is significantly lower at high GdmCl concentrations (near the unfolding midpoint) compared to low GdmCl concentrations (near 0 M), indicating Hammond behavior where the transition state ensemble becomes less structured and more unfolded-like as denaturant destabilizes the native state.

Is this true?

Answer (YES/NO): NO